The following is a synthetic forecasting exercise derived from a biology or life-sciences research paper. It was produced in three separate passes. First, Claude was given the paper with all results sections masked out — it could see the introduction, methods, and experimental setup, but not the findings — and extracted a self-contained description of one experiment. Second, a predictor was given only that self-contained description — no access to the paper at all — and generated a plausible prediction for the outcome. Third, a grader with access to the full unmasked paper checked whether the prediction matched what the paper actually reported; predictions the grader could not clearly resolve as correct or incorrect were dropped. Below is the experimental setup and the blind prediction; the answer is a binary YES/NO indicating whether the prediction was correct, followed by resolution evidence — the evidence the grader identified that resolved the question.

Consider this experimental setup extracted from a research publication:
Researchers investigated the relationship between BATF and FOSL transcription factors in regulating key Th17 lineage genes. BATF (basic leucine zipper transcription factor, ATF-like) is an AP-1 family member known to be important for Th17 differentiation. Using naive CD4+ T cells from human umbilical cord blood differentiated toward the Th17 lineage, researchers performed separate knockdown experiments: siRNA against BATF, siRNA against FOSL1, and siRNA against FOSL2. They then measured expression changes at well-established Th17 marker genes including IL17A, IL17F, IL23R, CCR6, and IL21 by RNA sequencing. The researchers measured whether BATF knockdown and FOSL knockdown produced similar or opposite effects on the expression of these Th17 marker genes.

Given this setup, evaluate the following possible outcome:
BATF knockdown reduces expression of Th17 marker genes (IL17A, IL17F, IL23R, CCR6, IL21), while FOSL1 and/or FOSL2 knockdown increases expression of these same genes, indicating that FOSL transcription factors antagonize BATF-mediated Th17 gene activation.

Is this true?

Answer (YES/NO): YES